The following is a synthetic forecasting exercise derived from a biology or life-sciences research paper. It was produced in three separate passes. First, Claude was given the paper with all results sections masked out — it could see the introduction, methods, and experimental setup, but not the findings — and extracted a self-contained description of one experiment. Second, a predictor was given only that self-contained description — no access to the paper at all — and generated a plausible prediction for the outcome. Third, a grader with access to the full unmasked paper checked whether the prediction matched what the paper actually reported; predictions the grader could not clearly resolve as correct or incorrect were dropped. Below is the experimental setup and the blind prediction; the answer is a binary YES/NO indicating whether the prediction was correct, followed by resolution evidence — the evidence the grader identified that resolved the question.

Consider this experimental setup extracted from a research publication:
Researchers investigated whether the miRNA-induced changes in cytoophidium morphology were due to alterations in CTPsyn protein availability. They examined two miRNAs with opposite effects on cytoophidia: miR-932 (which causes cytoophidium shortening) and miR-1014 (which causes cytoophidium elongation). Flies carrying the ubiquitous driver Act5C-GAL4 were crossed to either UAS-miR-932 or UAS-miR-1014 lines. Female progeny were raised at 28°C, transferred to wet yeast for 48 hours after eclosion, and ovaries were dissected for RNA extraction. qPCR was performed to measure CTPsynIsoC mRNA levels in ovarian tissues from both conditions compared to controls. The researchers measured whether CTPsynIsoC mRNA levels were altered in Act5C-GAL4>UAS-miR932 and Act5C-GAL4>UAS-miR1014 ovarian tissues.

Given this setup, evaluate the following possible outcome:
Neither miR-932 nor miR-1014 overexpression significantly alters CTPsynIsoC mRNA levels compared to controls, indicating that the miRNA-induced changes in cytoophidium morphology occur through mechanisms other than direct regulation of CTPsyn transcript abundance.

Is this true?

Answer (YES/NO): YES